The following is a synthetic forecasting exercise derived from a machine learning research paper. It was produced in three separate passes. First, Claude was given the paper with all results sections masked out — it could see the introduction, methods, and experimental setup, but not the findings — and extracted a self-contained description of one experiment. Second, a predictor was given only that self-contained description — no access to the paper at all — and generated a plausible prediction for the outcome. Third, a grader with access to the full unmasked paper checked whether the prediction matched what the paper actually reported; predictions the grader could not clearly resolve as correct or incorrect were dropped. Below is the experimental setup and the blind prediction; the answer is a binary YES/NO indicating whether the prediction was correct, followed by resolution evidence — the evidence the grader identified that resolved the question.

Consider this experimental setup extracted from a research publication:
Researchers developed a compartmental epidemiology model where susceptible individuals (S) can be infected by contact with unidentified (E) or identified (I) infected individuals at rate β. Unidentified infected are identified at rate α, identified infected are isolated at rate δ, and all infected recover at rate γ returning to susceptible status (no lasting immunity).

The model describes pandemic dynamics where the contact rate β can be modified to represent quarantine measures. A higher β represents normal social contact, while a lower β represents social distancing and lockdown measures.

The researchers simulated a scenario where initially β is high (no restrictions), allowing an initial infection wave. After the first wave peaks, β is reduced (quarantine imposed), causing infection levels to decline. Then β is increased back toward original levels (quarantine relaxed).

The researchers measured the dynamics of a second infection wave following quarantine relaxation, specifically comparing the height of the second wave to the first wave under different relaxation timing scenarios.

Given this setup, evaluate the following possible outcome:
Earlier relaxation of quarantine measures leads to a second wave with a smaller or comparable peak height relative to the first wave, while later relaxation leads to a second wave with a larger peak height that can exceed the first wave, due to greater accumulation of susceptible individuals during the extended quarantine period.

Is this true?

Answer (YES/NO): NO